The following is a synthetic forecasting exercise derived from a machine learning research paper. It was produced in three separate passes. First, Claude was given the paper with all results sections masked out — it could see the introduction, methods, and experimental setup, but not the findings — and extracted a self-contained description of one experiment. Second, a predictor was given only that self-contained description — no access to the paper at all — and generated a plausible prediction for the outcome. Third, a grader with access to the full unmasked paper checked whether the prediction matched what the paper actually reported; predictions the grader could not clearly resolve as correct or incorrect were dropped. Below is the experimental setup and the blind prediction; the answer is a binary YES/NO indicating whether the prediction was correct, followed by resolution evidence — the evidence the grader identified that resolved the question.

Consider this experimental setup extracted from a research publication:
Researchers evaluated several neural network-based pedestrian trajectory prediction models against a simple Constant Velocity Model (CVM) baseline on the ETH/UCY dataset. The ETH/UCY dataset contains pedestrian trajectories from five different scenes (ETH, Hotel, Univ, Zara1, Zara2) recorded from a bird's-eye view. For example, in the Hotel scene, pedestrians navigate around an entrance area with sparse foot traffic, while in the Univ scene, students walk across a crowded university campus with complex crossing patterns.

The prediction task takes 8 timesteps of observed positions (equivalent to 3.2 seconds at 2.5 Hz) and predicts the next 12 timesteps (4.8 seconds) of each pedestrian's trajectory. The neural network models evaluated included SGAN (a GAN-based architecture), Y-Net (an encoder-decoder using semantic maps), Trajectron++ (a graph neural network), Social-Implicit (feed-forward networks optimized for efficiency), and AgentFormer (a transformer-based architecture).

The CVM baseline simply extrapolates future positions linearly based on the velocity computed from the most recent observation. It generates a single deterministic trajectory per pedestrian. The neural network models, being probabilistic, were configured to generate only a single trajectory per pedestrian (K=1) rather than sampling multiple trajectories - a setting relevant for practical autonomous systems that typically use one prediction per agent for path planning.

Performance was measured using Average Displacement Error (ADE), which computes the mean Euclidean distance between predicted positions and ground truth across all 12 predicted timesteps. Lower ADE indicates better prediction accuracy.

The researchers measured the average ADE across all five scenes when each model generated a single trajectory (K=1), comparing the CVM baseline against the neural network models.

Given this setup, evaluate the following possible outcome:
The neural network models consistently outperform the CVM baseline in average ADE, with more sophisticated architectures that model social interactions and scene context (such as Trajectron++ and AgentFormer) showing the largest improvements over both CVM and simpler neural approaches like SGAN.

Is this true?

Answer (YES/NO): NO